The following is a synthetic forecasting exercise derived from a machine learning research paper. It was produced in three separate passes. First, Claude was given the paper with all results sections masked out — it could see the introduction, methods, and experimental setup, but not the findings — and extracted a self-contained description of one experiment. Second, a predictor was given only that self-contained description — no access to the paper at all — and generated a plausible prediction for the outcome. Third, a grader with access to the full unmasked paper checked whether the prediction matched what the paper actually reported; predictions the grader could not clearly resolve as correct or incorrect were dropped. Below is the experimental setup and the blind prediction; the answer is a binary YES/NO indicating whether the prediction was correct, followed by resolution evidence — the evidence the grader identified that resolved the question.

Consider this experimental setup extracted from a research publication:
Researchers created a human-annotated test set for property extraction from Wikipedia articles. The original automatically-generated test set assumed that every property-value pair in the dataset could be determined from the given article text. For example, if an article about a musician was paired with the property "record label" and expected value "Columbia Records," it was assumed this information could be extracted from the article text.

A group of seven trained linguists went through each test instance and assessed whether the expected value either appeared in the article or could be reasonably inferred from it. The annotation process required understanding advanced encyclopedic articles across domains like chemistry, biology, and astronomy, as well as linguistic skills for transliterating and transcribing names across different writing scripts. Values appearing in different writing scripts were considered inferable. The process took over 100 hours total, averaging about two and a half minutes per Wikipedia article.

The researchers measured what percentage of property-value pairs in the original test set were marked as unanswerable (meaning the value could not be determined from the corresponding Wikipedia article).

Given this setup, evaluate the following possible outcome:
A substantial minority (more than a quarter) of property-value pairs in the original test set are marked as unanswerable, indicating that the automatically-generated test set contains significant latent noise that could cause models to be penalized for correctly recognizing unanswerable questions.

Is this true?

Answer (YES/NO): YES